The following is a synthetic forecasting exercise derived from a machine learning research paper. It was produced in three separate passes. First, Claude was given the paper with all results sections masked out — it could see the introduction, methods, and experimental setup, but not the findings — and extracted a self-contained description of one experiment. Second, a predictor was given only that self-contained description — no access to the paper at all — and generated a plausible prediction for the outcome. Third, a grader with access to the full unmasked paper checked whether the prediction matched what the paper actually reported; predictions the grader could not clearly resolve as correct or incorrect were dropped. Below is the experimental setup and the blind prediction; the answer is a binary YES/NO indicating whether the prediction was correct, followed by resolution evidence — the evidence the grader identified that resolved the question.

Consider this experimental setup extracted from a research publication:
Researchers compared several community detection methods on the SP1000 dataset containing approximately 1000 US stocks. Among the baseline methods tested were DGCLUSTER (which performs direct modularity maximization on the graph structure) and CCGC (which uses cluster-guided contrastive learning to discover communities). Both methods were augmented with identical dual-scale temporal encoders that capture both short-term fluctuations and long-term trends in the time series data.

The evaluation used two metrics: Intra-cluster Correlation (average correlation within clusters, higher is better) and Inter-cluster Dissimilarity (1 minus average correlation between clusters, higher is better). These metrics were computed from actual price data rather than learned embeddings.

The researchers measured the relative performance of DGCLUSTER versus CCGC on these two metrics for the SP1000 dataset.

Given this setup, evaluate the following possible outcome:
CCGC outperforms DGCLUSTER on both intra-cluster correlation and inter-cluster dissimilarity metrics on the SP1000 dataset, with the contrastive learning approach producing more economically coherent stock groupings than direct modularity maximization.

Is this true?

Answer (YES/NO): YES